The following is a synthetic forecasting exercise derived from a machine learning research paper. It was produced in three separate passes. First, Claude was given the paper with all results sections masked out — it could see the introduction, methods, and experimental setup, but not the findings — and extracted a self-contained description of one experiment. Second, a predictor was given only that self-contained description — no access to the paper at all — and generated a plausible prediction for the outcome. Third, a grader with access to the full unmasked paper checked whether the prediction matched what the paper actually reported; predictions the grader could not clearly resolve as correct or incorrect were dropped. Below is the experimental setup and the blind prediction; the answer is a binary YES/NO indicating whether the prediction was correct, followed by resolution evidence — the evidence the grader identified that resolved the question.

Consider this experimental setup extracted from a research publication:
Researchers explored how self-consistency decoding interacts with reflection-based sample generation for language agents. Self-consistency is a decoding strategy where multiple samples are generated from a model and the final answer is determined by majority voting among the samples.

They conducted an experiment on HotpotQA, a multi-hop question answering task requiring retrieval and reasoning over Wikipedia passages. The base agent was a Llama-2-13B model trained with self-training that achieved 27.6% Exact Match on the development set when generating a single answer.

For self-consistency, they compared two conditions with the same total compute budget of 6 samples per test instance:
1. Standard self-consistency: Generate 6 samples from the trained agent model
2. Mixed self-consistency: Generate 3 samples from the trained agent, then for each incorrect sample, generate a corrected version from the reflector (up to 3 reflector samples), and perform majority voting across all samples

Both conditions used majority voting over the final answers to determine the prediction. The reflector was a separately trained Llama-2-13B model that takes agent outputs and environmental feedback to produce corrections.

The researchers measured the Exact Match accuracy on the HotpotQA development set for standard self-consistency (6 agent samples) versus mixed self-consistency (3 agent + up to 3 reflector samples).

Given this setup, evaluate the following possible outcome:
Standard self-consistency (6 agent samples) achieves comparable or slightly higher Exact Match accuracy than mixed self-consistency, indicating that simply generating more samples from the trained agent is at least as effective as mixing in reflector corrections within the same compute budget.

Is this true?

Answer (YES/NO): NO